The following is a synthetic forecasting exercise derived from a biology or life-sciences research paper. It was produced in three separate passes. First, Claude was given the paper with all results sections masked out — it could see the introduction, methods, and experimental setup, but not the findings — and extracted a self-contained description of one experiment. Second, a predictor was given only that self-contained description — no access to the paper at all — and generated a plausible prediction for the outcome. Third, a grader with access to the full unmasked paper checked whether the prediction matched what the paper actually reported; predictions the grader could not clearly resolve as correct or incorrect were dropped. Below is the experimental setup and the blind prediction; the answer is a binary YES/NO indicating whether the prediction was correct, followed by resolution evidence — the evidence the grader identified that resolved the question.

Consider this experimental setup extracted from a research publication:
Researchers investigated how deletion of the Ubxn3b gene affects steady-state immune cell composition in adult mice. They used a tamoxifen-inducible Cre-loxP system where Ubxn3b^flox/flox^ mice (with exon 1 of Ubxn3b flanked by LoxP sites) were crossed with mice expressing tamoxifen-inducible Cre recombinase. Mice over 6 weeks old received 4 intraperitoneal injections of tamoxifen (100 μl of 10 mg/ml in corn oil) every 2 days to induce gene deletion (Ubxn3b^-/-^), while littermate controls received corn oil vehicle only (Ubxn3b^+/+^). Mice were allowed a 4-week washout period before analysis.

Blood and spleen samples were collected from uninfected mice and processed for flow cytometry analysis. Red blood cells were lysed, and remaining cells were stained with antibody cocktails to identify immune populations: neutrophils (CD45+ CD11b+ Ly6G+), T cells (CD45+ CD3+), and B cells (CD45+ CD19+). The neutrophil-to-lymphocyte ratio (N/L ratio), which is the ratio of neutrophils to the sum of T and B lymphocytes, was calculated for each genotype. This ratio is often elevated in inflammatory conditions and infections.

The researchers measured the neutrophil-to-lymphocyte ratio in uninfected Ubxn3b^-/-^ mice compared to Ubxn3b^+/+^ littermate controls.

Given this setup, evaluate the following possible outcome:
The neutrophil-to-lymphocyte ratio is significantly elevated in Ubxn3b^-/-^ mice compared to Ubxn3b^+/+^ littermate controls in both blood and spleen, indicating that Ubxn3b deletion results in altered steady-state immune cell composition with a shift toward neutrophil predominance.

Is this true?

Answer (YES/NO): YES